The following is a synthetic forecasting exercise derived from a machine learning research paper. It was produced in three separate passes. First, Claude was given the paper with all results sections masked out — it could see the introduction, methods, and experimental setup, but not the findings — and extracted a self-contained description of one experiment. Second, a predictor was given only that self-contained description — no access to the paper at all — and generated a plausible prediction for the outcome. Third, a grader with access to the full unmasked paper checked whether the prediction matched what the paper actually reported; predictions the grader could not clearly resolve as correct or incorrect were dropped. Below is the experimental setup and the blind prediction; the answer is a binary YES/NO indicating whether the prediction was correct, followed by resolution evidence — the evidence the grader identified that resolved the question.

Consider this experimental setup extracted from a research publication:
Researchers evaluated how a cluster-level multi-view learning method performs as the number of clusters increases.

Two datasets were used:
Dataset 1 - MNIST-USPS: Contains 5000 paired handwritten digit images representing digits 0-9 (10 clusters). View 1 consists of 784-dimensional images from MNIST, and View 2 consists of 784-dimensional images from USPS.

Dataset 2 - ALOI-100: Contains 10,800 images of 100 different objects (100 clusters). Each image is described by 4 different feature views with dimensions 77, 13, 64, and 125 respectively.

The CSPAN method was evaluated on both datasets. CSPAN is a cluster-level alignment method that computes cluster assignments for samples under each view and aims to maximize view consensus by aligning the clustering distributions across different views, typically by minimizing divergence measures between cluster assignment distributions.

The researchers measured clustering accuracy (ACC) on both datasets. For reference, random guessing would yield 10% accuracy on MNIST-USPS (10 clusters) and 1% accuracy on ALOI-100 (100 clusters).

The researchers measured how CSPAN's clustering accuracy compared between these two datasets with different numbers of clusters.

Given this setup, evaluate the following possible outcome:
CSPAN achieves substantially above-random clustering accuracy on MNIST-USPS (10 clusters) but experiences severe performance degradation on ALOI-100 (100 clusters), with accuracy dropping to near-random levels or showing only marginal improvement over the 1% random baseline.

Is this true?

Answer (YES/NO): NO